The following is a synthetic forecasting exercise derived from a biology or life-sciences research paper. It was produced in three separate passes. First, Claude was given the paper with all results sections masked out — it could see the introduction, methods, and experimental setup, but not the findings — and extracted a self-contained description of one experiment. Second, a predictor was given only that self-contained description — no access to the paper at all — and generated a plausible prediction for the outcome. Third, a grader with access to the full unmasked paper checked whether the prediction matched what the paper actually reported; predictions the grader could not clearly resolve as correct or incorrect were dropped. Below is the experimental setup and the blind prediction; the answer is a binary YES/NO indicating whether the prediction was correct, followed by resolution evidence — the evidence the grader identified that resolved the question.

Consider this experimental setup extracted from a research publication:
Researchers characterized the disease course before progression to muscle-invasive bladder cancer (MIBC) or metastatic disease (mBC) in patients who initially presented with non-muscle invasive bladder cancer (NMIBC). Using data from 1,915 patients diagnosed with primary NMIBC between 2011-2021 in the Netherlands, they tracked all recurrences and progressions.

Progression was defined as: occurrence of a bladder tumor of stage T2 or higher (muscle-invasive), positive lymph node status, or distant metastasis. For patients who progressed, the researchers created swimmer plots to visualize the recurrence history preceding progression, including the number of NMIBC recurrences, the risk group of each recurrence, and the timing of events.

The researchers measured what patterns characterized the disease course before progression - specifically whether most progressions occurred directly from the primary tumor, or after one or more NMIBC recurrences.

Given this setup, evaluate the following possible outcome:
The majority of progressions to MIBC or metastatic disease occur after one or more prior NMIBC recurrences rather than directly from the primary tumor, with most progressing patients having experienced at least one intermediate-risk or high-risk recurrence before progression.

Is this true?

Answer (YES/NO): NO